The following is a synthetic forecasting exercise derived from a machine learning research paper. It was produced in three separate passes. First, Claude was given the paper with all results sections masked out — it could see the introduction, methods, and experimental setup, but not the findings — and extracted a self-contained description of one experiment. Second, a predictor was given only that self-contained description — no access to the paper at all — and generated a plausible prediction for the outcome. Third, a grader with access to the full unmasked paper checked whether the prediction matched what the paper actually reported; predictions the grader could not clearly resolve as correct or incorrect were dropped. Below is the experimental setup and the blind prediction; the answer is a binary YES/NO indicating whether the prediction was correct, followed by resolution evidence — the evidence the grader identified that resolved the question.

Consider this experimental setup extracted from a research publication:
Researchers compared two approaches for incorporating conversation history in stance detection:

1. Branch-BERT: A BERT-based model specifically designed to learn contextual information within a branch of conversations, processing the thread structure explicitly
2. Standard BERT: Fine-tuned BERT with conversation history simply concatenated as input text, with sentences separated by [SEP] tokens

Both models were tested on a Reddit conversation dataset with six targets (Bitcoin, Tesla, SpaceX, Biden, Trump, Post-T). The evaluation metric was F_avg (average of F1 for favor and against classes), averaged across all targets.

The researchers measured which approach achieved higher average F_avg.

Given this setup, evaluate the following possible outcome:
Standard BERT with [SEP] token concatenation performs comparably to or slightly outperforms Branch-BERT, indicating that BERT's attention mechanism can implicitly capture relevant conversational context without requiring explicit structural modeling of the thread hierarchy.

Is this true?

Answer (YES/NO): NO